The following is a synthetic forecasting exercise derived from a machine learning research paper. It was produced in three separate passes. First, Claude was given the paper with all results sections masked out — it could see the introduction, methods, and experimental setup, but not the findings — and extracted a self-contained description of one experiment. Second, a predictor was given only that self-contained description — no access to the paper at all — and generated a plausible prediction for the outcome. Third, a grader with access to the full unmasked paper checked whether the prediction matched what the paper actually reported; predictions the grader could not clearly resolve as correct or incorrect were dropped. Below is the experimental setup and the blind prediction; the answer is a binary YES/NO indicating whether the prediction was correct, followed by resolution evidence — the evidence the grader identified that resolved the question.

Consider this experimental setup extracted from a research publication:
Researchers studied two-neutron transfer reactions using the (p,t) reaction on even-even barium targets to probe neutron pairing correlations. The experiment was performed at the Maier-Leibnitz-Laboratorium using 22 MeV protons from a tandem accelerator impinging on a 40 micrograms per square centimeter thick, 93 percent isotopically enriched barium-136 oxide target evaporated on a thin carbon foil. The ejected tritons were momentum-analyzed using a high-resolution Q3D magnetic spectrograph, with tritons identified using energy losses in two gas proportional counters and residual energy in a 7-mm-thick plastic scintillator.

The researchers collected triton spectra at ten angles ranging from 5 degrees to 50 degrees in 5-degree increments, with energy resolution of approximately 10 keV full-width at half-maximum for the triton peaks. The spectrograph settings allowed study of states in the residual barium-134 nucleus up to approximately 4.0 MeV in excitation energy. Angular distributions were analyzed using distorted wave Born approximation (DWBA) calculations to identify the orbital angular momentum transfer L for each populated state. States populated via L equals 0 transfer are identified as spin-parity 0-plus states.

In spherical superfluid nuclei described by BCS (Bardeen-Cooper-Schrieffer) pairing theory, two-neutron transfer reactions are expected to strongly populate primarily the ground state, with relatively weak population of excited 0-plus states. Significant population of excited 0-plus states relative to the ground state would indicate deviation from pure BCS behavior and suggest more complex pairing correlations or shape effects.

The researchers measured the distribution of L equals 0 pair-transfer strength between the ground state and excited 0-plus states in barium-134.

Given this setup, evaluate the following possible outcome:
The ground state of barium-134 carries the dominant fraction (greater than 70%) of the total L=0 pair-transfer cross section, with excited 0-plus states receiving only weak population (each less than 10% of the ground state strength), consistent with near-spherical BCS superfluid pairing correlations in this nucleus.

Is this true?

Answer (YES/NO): NO